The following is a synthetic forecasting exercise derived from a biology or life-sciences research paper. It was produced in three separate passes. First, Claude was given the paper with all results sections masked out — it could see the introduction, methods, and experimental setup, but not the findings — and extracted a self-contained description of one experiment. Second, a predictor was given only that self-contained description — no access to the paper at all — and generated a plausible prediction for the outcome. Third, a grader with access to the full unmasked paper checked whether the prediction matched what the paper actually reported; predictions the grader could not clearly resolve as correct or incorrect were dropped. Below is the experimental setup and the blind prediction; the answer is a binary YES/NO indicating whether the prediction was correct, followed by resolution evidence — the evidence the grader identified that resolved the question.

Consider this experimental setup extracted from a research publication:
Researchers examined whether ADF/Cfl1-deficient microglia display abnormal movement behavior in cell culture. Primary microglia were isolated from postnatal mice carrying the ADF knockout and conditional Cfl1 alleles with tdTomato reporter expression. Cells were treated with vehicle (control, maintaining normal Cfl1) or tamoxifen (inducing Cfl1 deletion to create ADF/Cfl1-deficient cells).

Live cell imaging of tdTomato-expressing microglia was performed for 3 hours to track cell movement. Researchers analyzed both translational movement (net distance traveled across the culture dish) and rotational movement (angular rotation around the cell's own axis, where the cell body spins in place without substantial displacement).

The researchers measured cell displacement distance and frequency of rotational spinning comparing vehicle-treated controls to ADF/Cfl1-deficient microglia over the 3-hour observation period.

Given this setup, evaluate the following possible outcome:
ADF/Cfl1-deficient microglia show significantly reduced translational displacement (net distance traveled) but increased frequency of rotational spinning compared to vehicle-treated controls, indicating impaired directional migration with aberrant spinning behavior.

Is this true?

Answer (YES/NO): YES